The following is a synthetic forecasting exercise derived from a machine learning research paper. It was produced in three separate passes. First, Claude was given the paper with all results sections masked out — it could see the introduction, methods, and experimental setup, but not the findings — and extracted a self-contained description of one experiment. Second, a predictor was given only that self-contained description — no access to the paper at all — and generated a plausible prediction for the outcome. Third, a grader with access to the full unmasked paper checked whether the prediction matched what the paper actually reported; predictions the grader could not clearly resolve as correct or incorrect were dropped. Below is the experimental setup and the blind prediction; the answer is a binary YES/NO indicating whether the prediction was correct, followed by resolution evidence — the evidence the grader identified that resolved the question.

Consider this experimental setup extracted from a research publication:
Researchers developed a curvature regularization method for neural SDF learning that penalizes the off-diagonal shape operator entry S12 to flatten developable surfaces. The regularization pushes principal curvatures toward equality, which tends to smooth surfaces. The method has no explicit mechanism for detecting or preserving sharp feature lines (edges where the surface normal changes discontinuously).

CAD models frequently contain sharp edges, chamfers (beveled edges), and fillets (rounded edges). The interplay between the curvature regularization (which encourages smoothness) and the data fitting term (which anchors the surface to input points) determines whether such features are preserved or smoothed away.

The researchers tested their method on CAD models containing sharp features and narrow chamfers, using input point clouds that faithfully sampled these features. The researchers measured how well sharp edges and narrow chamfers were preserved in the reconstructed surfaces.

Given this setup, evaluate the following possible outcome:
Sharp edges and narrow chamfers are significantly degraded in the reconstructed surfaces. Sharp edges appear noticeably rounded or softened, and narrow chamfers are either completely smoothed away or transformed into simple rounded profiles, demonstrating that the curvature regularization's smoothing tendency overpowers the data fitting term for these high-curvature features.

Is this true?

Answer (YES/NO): NO